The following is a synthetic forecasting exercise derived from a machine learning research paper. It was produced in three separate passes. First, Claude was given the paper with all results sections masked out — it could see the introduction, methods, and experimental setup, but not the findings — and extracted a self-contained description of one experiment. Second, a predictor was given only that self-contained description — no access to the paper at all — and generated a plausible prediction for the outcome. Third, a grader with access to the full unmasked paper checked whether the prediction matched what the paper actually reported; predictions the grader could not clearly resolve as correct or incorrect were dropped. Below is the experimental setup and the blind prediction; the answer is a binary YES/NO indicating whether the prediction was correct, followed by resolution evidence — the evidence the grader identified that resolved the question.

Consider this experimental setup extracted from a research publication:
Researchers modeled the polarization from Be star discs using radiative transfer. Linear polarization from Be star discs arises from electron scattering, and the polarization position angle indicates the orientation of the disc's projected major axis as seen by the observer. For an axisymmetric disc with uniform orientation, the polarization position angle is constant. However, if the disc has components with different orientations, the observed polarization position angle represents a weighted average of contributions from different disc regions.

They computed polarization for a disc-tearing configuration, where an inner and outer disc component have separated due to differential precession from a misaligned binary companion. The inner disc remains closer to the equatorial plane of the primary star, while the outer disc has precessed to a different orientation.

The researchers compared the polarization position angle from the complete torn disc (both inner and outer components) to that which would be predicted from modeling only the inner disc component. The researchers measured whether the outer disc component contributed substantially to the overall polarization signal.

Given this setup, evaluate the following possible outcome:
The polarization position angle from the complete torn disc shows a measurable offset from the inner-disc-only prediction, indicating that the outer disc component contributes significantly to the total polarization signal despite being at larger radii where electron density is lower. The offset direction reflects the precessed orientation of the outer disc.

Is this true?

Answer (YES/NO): YES